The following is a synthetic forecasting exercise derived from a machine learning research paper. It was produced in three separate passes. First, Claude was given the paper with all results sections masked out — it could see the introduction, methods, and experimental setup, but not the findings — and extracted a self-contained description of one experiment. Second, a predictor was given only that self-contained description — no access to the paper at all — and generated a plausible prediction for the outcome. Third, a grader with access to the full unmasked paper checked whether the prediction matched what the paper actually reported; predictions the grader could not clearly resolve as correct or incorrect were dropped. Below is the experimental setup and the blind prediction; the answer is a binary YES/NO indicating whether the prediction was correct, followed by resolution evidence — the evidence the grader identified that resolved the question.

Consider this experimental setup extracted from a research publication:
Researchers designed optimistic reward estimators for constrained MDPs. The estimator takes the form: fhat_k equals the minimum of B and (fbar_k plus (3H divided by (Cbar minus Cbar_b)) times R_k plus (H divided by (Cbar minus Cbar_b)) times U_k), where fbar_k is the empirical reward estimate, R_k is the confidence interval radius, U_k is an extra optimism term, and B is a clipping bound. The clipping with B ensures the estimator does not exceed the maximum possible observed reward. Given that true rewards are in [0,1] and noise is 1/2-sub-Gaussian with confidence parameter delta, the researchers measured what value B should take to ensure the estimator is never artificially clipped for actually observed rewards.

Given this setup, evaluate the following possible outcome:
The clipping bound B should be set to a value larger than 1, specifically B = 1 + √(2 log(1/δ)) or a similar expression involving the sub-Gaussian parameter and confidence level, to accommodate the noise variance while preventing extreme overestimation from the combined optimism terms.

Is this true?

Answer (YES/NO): NO